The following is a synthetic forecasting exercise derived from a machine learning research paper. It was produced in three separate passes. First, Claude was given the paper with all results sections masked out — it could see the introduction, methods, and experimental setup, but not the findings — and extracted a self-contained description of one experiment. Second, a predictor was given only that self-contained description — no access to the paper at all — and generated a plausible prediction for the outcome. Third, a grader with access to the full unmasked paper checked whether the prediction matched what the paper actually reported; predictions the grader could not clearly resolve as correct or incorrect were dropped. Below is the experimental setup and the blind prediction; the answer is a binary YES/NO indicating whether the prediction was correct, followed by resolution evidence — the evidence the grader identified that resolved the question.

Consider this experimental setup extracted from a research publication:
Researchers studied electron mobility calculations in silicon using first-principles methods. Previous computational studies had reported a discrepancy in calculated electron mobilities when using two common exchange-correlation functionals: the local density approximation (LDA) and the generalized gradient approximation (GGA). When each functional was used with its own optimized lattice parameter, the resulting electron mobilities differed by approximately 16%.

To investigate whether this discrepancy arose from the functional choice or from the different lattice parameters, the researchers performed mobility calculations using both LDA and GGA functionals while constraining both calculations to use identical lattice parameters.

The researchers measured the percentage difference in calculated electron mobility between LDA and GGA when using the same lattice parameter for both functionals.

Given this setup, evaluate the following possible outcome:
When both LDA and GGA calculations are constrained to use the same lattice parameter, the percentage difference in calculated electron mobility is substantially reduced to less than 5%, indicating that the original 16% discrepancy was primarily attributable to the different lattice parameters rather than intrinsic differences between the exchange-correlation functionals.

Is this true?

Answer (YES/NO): YES